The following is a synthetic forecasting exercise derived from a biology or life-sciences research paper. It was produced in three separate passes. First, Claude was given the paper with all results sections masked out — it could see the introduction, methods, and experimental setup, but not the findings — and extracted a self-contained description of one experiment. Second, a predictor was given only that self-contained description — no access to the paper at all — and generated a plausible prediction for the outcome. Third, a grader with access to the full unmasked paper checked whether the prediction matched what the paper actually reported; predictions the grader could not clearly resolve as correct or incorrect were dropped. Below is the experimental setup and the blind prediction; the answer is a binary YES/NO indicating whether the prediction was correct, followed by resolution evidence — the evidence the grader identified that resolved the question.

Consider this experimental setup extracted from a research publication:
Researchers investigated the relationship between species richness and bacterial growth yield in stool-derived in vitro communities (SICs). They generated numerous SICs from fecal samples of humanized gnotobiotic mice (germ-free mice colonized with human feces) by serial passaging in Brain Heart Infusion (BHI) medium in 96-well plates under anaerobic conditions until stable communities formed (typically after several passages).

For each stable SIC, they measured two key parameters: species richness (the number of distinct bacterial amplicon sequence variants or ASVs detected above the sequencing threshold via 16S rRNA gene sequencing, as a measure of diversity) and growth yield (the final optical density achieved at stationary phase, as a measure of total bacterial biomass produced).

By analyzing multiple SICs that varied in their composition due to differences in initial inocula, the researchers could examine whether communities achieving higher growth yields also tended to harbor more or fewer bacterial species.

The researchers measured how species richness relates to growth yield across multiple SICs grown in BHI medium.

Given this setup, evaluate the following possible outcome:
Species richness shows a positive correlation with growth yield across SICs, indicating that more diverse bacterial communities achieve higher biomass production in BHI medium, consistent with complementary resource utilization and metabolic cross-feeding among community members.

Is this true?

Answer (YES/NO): YES